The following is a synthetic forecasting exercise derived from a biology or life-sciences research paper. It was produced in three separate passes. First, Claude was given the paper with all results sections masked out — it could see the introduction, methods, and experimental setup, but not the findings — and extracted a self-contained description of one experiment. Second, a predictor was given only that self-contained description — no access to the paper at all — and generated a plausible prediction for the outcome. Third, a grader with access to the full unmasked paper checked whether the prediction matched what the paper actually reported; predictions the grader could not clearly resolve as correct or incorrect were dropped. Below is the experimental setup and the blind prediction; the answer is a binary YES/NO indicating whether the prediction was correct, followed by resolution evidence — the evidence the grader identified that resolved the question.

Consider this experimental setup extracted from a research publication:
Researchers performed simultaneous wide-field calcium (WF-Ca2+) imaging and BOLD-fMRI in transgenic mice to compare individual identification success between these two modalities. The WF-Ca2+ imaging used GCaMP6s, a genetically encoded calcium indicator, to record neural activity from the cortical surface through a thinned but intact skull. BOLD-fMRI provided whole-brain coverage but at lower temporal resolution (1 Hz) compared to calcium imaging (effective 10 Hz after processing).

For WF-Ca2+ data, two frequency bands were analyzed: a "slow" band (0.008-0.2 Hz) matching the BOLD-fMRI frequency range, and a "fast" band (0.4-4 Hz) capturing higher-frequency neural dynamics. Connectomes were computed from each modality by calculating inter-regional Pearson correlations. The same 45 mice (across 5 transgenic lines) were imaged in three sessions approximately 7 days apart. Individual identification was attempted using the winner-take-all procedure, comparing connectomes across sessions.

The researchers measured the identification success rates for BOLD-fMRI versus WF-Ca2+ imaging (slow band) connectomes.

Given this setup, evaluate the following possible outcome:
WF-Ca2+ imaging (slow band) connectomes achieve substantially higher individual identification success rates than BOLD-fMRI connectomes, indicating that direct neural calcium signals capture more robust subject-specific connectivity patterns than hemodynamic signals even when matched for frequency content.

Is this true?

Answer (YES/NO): NO